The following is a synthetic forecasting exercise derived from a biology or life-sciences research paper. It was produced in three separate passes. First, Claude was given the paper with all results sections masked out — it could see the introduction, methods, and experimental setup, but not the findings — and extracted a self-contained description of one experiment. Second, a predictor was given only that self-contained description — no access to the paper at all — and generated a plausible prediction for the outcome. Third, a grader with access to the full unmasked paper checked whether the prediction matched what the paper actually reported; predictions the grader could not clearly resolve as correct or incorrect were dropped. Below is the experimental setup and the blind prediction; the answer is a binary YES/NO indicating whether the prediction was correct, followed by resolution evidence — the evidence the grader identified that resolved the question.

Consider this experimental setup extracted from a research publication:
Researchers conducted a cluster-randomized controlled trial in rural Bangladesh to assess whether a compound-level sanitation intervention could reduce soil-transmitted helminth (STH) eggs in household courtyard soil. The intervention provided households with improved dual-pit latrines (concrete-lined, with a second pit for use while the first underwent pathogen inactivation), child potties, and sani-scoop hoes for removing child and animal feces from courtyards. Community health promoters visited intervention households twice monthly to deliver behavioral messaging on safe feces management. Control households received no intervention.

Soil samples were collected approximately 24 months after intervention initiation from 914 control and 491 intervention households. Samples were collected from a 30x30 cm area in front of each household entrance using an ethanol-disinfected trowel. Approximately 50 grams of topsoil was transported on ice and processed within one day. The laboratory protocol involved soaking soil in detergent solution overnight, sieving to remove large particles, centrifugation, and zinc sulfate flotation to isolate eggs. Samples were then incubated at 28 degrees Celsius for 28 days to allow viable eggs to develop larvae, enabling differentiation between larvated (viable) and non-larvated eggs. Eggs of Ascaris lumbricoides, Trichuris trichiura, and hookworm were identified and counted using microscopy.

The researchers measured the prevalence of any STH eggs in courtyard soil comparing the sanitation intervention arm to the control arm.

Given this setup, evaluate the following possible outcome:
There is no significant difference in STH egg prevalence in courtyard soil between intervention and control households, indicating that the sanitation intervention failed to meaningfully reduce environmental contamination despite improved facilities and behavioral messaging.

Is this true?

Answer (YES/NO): YES